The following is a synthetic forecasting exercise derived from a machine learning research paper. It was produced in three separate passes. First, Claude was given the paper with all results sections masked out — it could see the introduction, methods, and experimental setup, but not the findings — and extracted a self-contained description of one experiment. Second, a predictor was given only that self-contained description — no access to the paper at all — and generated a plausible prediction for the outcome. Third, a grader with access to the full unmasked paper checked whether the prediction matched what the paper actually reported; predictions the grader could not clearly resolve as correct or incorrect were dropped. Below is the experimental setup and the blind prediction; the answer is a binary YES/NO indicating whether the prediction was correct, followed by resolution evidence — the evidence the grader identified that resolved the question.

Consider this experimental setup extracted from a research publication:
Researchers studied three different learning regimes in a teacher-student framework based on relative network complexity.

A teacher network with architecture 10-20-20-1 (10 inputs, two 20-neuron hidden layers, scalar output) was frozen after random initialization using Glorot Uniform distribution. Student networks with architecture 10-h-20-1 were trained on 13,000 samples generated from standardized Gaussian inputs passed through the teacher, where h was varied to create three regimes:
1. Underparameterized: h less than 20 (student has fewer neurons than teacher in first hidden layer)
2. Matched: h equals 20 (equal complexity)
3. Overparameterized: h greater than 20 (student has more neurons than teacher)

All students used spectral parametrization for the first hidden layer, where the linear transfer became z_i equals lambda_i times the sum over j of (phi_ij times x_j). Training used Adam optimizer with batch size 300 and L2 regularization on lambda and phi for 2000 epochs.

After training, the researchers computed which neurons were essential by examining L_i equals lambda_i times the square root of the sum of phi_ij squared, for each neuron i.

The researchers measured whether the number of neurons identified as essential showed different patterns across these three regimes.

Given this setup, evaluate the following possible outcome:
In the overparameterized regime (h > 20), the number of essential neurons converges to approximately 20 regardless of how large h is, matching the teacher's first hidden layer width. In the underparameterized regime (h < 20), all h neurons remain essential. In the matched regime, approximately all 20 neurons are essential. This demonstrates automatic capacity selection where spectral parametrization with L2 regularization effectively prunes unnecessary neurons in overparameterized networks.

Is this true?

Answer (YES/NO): YES